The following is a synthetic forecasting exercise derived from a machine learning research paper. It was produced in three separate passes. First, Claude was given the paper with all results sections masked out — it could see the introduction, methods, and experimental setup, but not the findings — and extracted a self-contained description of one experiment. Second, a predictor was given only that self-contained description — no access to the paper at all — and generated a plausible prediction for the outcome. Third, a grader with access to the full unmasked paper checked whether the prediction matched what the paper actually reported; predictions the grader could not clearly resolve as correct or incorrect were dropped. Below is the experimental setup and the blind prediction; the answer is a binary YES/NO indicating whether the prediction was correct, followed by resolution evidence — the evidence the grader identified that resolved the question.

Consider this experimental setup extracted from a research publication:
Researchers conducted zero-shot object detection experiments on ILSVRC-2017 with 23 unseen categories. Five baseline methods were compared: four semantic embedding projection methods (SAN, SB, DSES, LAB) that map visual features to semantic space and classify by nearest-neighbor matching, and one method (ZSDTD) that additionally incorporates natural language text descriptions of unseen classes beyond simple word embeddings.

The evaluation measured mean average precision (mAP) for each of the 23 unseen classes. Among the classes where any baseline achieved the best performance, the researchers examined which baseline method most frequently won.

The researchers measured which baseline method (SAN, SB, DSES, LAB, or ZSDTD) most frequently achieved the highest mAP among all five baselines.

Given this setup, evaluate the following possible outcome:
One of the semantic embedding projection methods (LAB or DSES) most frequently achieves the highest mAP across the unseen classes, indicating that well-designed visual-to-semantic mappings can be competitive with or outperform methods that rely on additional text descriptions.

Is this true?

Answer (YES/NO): NO